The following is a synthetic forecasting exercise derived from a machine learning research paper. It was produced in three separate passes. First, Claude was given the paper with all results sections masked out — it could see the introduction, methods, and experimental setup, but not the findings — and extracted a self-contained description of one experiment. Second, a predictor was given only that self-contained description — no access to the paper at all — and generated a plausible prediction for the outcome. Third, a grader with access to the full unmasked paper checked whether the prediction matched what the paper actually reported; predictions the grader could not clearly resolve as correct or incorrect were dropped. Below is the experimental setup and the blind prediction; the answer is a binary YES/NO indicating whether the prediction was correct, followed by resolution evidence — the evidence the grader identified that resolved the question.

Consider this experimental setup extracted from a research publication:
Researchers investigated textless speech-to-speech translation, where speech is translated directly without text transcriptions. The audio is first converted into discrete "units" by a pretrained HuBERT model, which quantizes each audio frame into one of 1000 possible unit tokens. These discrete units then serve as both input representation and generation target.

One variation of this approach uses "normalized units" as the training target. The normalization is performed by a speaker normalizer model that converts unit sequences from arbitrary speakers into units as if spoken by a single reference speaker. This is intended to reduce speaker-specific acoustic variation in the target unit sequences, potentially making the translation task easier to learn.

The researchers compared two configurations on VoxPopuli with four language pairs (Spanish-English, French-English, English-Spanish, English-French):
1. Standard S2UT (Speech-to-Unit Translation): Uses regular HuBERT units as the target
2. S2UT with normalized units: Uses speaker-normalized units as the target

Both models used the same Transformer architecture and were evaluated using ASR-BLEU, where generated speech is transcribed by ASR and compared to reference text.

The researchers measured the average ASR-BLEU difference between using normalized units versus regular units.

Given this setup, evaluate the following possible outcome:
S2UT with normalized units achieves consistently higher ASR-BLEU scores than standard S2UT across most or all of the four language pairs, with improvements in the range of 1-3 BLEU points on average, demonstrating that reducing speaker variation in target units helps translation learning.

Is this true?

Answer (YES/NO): NO